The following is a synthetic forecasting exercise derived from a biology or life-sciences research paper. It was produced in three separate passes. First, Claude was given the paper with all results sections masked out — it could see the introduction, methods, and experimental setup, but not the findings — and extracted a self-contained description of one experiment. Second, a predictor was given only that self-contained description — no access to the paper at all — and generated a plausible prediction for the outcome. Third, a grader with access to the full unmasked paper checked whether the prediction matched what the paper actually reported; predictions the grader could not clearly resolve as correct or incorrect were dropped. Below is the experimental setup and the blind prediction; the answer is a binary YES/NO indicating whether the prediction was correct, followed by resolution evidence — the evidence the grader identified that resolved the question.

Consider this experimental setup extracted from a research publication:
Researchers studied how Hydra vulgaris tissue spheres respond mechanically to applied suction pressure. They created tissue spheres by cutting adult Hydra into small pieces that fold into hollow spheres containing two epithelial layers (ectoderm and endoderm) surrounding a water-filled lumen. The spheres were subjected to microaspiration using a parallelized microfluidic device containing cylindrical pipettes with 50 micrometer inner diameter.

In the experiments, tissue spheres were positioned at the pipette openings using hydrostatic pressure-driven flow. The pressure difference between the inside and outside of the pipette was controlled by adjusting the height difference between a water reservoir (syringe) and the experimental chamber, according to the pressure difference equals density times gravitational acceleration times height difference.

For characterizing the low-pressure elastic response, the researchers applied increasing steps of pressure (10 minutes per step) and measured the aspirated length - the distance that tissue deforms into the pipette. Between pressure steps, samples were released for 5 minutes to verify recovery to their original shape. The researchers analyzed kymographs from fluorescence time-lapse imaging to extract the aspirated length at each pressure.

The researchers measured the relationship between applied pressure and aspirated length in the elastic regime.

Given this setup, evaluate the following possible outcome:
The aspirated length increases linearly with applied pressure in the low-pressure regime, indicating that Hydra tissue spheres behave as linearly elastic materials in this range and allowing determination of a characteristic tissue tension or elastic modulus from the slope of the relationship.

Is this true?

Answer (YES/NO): NO